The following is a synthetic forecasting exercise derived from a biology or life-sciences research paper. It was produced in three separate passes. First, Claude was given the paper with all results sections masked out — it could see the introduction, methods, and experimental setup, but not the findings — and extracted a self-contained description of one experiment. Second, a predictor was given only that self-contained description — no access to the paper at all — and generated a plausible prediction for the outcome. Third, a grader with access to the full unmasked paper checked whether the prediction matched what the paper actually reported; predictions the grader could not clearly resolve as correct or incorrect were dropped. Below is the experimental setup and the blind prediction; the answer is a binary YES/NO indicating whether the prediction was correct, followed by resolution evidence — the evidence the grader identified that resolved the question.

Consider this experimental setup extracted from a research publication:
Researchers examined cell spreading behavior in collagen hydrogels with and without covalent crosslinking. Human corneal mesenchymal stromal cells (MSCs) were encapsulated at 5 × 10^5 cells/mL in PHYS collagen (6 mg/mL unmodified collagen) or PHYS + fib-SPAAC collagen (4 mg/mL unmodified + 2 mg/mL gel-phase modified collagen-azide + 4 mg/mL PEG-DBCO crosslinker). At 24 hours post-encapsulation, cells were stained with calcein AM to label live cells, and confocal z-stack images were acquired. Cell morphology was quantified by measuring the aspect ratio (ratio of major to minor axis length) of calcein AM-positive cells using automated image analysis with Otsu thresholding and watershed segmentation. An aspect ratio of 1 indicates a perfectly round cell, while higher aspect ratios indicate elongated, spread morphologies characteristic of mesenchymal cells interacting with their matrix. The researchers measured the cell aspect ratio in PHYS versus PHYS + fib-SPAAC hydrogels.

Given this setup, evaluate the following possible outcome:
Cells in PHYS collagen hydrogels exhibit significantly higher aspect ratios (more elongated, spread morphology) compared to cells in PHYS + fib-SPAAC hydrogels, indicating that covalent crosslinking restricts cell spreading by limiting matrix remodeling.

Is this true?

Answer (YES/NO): NO